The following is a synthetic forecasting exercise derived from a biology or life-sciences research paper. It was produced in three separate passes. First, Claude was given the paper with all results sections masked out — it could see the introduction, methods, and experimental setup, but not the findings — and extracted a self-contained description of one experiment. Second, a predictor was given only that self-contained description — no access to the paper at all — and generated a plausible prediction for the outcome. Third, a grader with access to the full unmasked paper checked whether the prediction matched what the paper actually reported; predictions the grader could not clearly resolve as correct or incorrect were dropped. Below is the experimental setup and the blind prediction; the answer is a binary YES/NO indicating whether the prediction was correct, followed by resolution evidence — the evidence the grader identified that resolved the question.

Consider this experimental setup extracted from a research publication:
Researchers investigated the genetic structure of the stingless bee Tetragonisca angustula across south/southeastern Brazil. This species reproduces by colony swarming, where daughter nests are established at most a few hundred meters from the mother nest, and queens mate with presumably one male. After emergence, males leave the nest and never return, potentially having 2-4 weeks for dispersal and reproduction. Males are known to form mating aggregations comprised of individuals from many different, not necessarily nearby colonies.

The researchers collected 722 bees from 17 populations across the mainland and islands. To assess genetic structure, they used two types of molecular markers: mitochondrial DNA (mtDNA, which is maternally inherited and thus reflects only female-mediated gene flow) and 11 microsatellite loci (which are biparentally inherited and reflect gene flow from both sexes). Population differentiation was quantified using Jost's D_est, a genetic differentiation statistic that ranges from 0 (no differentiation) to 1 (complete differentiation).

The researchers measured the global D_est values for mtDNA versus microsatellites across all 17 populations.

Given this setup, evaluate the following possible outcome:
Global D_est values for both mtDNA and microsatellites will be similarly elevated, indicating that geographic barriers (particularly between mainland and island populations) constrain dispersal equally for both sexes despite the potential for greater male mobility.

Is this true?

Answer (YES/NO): NO